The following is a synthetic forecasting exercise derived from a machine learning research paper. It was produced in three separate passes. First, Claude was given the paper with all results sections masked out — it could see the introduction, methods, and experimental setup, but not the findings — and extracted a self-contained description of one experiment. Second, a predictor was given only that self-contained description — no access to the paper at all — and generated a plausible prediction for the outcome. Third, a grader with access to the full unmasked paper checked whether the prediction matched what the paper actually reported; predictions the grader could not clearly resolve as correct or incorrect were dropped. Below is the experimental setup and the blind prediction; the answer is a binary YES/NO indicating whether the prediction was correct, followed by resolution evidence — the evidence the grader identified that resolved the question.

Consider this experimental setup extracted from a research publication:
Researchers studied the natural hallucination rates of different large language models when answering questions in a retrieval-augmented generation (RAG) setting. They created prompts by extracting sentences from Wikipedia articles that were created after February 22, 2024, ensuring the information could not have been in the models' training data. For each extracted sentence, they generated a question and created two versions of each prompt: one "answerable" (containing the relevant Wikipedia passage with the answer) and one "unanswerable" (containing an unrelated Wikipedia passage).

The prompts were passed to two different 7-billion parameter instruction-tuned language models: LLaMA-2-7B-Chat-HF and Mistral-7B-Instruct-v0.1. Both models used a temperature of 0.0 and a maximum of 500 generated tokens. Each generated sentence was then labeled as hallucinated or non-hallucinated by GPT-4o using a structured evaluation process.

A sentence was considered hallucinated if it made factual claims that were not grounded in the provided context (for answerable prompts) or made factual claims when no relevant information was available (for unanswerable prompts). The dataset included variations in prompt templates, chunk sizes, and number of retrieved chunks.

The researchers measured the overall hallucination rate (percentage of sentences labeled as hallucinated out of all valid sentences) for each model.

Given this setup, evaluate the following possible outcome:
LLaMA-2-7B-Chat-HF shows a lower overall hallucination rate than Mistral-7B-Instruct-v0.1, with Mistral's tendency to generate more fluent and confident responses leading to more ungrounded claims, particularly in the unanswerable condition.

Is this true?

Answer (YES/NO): NO